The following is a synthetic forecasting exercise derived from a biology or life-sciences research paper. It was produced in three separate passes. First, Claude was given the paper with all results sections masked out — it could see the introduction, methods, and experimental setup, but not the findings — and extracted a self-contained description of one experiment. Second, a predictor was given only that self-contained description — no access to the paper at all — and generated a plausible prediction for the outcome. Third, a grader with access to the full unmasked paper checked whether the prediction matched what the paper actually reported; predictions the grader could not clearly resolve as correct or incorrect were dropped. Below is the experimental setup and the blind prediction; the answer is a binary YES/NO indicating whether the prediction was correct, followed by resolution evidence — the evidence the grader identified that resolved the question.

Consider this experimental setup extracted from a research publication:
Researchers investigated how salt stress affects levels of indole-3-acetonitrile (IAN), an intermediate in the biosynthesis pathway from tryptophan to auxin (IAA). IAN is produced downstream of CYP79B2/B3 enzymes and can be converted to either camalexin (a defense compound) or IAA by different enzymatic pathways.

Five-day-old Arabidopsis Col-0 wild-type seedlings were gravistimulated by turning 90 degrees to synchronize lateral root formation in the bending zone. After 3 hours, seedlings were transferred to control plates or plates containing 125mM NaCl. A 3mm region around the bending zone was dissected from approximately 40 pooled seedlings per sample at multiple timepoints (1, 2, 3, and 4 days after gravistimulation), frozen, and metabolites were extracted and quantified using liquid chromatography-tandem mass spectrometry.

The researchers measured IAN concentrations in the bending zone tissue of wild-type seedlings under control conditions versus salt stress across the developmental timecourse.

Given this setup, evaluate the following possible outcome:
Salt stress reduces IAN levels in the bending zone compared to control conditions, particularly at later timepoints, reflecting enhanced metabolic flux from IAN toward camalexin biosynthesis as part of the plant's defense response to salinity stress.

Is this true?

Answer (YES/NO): NO